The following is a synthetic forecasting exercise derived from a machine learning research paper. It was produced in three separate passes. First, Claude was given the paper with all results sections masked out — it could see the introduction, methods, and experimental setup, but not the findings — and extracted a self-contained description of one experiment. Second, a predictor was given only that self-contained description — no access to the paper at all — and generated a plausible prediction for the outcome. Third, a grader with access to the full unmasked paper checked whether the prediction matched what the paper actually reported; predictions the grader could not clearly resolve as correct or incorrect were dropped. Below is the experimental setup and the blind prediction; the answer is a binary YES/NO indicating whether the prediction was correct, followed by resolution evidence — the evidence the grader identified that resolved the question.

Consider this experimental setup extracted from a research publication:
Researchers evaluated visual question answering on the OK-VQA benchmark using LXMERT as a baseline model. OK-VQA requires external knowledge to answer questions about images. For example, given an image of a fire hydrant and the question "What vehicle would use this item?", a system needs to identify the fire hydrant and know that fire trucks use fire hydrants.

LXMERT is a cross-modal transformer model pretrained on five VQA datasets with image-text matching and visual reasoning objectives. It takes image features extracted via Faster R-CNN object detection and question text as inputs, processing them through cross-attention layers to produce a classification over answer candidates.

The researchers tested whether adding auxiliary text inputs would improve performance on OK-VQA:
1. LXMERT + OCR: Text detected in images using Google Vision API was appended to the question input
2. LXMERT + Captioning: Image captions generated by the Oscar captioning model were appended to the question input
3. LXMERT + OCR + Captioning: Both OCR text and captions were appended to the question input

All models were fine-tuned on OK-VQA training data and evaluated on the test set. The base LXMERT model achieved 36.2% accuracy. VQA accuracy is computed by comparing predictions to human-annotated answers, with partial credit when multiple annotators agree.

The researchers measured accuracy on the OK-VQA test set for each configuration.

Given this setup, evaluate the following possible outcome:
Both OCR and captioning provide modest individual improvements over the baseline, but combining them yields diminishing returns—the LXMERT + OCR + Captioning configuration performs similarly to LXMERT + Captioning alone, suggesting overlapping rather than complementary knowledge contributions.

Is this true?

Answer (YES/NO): NO